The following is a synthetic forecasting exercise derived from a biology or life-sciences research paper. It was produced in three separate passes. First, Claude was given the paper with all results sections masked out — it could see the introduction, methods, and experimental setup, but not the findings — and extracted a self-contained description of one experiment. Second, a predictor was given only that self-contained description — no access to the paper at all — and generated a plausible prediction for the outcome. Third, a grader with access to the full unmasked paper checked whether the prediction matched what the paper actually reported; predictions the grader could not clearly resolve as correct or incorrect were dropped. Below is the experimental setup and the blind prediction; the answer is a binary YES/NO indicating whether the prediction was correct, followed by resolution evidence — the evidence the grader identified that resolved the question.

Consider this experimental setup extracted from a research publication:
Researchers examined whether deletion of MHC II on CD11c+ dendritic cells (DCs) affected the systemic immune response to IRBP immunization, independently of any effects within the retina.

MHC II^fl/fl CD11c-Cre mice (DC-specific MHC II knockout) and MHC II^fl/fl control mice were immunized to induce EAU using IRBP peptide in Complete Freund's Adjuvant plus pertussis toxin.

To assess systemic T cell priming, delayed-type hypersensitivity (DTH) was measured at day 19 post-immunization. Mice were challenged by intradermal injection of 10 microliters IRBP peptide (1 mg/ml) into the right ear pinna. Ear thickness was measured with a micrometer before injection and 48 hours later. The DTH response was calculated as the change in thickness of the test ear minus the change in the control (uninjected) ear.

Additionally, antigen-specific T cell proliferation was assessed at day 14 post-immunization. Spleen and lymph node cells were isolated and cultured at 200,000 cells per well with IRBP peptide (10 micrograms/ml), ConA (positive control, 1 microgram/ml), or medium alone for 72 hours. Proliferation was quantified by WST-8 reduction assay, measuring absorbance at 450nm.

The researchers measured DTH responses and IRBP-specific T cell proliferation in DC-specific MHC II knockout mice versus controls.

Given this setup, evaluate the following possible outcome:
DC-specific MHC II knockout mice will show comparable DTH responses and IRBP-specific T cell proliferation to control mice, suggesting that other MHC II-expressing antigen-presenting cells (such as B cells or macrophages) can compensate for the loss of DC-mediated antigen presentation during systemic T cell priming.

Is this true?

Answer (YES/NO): NO